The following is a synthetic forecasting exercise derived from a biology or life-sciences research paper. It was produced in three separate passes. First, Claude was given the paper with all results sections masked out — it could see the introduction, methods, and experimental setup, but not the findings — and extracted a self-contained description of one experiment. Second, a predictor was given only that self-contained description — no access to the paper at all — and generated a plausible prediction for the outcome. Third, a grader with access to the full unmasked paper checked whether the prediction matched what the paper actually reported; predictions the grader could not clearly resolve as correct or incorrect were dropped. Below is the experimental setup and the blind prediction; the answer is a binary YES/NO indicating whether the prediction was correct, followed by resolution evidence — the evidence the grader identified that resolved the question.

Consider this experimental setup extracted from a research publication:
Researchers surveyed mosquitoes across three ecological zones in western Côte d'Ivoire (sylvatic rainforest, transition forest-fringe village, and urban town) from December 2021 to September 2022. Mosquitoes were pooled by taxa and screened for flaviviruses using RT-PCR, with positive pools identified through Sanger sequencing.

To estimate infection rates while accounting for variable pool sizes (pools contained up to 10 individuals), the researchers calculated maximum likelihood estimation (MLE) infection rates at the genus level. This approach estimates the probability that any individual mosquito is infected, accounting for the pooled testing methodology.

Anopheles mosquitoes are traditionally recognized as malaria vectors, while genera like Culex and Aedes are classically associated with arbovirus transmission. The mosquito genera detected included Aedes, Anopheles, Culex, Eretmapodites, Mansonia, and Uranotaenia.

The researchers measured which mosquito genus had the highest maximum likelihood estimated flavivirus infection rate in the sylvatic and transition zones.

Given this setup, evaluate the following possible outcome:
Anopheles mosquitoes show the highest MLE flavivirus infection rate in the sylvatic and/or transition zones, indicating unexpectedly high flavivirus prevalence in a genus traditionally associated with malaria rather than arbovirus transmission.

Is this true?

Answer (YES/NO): YES